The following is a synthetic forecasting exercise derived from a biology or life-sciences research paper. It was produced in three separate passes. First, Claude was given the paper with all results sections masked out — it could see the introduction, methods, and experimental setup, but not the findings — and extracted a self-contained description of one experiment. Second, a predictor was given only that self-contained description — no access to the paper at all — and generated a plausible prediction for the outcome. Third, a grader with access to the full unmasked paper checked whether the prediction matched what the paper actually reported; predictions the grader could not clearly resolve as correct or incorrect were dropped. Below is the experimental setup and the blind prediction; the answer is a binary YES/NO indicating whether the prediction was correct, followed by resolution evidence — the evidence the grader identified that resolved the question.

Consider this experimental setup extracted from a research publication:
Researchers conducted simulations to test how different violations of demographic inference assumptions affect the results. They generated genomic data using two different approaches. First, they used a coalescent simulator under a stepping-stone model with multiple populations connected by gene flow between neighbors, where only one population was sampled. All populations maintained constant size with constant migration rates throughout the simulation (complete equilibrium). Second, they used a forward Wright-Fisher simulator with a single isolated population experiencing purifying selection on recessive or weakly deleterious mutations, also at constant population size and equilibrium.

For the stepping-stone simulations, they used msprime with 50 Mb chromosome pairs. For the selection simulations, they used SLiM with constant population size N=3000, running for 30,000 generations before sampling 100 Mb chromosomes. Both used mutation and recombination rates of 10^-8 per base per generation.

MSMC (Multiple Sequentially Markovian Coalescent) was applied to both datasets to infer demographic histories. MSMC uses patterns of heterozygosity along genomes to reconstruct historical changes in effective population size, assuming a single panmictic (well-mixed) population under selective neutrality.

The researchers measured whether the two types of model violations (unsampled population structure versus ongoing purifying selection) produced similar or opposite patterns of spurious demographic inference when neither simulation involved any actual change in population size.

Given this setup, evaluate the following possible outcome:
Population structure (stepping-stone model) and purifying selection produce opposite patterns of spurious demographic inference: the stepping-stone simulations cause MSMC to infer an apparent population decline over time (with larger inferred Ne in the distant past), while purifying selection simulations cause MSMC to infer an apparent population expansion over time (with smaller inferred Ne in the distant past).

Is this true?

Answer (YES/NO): YES